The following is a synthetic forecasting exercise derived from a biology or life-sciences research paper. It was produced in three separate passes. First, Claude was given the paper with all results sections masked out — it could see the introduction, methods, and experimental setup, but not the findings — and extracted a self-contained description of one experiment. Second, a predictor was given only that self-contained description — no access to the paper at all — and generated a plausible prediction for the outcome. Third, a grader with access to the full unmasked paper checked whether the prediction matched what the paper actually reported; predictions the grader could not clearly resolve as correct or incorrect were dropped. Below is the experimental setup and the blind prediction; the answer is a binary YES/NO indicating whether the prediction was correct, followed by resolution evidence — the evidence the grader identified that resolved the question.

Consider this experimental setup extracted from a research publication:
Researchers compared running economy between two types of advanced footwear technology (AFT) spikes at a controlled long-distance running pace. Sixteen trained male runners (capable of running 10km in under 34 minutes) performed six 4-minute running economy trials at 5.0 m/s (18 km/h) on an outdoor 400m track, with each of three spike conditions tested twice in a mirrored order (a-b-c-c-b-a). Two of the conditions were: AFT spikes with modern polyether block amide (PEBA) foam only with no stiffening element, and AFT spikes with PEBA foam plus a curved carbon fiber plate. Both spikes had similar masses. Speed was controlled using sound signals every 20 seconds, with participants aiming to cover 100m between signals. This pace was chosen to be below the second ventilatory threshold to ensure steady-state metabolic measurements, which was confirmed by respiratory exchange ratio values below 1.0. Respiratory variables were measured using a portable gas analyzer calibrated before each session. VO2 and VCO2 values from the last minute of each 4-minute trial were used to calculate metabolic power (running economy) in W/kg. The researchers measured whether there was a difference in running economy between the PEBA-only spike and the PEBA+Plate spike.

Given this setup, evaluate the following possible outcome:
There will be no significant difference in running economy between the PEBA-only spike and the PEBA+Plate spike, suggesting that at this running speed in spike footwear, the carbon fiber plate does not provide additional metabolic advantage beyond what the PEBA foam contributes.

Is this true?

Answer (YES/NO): YES